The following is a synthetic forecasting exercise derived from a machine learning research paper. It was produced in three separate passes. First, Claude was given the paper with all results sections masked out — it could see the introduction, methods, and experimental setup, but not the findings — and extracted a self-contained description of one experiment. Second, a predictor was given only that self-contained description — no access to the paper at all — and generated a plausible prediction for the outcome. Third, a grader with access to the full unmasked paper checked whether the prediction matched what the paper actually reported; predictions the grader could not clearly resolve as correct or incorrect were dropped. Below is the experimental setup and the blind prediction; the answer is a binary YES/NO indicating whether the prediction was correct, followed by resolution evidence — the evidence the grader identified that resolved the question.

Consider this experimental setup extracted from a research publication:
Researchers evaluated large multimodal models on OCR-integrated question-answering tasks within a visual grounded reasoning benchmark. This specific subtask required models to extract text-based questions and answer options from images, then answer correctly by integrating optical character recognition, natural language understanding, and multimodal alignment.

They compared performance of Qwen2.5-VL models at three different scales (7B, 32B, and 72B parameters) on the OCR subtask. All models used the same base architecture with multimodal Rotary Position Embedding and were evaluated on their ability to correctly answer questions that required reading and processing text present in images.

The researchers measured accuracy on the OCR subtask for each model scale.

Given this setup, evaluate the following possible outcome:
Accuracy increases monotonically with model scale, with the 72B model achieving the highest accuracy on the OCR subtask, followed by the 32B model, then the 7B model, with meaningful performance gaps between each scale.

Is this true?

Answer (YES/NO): NO